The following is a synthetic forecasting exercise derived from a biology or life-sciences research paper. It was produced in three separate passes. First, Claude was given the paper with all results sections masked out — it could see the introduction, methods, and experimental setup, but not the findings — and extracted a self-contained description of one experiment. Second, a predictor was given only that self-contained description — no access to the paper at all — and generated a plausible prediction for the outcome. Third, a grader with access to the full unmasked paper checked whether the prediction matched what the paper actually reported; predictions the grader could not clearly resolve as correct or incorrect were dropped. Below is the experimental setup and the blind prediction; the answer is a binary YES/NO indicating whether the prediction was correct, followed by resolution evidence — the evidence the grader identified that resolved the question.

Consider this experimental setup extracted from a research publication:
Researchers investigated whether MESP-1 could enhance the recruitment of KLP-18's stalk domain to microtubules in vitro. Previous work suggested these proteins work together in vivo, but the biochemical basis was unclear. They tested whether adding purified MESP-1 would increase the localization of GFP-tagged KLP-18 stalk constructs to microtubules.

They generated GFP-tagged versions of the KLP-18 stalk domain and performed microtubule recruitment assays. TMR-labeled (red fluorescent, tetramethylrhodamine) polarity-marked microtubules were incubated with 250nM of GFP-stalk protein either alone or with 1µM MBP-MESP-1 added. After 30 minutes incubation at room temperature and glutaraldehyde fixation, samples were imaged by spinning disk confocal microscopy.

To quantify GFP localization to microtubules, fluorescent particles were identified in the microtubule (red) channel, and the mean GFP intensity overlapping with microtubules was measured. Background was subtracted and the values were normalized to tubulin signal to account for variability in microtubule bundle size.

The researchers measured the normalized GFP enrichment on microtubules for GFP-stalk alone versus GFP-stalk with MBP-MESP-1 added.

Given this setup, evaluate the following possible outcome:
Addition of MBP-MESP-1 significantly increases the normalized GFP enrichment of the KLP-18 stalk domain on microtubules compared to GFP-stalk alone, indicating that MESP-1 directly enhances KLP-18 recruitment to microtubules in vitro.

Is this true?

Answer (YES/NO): YES